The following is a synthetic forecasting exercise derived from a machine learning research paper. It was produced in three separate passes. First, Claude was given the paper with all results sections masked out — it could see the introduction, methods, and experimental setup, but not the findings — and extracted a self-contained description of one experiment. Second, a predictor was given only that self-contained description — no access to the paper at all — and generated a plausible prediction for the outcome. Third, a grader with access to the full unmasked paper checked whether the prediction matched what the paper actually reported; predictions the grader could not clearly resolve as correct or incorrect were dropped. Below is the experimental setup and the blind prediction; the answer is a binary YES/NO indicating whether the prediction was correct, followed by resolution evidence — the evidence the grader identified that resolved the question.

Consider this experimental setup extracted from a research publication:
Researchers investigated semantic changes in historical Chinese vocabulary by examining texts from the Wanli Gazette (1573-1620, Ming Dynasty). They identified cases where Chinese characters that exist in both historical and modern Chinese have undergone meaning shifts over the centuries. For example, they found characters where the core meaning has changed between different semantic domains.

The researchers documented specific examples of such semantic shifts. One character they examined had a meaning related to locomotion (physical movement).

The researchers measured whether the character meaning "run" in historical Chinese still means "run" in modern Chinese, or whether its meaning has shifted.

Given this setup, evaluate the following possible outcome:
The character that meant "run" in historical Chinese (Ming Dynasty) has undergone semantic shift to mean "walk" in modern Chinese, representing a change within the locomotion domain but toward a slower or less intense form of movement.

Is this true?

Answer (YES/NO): YES